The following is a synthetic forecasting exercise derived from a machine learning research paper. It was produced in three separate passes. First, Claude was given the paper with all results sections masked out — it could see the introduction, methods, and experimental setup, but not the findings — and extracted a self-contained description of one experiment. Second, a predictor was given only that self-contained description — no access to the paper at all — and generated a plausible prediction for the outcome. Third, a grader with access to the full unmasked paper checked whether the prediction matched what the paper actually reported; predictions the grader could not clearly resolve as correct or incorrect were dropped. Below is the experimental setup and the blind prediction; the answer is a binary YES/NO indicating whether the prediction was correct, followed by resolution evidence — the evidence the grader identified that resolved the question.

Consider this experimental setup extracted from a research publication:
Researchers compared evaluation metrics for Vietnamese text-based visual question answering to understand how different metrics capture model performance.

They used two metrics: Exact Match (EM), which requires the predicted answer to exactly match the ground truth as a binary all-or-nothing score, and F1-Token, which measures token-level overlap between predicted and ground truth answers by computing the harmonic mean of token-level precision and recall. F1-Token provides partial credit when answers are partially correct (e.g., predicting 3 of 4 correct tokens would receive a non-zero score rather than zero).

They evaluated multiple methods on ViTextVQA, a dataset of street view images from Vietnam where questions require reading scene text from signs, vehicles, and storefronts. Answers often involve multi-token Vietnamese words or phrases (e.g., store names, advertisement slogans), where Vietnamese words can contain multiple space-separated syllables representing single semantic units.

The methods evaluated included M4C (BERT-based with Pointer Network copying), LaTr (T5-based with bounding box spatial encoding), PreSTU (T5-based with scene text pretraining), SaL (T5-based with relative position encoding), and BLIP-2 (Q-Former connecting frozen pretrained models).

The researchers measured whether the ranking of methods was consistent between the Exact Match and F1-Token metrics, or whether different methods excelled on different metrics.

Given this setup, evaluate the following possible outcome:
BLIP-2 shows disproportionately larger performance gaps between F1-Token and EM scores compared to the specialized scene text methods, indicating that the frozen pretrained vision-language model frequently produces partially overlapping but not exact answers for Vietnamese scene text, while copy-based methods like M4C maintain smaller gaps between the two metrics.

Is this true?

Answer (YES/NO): NO